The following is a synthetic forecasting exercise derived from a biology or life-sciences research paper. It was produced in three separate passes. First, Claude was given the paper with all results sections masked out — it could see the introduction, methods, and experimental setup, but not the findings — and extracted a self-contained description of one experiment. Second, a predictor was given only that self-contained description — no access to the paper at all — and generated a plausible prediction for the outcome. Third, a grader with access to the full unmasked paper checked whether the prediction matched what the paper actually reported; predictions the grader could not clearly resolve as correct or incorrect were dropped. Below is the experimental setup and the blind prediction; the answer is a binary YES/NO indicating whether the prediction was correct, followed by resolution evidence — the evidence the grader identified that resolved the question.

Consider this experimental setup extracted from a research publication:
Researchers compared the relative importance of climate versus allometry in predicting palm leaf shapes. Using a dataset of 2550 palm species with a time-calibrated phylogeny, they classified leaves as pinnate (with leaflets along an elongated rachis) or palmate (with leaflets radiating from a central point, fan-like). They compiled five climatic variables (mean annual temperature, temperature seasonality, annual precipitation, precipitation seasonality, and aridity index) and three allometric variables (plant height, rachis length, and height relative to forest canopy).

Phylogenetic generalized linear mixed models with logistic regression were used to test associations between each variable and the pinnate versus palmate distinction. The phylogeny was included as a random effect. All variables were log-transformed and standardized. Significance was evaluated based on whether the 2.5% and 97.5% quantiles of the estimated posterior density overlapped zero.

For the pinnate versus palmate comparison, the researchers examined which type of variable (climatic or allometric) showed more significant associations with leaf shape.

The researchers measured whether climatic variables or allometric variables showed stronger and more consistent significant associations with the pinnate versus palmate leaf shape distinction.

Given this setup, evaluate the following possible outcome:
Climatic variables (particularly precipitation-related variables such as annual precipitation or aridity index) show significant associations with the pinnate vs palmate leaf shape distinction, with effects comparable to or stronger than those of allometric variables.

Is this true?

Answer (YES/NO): NO